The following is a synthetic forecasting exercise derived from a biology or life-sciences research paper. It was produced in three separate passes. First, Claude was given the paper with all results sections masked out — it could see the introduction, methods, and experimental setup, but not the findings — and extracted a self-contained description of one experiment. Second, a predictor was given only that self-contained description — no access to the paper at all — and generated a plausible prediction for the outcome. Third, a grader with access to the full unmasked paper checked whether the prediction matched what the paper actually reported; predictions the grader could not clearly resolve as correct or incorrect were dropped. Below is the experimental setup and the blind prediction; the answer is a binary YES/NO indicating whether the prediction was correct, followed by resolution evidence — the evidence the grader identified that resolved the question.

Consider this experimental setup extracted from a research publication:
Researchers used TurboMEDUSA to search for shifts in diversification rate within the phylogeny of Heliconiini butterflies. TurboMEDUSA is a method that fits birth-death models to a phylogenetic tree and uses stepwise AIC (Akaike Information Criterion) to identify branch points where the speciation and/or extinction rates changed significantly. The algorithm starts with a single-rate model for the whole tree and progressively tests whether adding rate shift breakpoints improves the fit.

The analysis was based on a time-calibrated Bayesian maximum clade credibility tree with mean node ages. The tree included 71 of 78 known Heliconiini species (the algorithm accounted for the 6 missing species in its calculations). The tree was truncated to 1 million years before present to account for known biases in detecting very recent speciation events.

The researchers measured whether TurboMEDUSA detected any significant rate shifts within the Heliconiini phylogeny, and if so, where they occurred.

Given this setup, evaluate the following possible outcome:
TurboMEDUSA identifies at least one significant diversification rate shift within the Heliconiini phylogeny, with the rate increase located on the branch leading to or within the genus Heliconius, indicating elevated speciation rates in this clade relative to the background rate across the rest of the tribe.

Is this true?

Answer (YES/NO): NO